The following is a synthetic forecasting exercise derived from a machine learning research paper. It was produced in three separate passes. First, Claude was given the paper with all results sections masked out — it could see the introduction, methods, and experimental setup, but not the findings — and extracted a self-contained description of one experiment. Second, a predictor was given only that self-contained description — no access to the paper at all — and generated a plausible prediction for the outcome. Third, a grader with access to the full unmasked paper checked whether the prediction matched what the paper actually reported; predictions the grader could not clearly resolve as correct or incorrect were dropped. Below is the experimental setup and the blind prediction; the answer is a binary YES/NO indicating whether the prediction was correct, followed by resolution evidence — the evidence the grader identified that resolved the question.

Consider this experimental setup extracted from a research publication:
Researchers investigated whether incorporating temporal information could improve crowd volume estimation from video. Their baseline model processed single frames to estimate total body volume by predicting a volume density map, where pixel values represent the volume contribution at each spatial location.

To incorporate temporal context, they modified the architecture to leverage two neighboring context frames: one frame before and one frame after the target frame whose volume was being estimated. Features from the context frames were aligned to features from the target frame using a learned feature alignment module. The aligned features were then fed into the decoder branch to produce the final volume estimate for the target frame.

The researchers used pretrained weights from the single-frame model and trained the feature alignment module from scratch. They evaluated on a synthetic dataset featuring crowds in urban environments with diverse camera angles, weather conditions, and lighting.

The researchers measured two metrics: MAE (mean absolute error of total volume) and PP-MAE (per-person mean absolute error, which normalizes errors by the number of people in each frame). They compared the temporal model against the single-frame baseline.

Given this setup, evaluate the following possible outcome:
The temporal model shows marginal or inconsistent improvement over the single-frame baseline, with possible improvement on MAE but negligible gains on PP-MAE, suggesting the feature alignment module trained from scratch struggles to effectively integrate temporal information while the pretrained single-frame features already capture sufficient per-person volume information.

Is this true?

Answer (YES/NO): NO